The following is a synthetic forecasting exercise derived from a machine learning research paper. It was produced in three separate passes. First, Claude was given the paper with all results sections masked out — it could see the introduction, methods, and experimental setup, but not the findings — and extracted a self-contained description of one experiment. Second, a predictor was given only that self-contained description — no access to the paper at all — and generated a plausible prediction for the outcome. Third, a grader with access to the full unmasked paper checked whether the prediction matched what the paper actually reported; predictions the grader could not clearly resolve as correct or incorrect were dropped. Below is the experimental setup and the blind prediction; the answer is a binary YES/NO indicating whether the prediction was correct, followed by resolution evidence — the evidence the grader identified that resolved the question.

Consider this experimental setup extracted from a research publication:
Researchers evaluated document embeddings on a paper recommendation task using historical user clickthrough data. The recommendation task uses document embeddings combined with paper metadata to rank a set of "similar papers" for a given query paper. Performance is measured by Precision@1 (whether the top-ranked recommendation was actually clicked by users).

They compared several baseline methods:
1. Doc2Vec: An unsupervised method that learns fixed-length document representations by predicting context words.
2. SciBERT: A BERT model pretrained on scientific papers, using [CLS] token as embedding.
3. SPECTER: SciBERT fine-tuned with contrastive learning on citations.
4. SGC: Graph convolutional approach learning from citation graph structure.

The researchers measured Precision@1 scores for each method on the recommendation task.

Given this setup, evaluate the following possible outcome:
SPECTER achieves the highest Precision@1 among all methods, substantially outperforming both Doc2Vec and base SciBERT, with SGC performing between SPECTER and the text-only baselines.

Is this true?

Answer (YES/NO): YES